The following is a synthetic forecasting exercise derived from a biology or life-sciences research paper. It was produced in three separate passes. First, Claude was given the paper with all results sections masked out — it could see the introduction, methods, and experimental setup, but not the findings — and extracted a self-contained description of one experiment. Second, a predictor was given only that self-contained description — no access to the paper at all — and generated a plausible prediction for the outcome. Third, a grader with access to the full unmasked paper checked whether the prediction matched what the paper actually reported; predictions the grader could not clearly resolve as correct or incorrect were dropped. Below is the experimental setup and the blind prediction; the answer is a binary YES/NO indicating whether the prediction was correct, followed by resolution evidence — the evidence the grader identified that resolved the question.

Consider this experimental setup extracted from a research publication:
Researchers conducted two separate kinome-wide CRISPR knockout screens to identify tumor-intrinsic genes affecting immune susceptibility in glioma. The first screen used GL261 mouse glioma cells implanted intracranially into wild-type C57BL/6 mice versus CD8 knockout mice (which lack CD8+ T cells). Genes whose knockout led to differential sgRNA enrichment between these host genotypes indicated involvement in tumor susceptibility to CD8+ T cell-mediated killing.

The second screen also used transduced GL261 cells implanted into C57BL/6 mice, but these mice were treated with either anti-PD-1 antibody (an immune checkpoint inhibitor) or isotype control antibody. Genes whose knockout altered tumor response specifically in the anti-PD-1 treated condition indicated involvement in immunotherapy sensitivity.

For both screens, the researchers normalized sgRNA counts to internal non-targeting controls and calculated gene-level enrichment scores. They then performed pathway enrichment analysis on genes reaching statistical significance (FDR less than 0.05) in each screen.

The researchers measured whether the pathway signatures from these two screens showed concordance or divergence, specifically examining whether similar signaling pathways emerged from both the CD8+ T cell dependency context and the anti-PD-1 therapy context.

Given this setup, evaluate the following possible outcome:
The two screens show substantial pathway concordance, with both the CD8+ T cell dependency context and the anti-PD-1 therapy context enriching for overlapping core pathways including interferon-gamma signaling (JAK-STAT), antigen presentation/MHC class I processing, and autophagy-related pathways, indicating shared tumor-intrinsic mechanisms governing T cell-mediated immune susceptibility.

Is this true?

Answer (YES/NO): NO